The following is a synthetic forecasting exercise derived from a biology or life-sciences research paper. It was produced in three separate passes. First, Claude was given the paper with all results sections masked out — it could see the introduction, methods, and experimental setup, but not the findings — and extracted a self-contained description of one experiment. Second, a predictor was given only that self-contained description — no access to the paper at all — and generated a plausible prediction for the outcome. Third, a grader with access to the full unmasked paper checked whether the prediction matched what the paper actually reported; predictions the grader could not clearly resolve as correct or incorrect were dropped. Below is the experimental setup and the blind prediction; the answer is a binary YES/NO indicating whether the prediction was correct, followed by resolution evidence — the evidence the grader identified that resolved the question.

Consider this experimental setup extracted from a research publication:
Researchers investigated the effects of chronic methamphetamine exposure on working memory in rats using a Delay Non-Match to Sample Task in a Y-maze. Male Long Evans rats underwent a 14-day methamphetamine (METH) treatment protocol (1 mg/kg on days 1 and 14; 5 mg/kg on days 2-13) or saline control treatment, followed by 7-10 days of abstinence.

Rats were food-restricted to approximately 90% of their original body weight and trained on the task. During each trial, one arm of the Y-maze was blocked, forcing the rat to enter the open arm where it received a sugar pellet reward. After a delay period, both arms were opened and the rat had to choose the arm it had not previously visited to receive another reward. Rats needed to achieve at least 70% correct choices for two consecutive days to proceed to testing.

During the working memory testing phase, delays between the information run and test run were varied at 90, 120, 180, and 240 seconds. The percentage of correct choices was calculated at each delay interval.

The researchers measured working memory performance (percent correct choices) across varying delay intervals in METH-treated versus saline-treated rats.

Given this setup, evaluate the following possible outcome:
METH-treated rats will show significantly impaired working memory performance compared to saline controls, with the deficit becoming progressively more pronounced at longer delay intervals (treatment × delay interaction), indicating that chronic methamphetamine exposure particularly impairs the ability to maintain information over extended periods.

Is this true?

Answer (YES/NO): NO